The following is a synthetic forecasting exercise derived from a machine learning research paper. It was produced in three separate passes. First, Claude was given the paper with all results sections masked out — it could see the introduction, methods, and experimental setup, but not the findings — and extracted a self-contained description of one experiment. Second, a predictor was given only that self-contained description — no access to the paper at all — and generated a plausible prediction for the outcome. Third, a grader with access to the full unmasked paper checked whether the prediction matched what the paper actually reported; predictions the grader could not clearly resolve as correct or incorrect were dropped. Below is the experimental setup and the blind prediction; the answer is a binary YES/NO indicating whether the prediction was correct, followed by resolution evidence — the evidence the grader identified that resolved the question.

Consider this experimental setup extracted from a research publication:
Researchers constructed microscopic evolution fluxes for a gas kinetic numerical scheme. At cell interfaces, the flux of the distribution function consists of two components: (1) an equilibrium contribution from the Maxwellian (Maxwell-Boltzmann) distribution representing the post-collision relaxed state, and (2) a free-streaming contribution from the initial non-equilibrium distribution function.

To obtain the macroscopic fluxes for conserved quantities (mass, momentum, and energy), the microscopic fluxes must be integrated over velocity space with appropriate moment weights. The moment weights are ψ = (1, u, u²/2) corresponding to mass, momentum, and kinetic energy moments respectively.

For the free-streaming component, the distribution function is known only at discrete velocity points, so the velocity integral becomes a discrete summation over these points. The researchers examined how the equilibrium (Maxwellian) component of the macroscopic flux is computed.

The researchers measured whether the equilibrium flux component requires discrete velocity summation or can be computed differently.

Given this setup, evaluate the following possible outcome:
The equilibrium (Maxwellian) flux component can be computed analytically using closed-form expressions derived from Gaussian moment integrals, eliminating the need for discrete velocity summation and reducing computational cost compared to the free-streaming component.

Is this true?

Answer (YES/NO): YES